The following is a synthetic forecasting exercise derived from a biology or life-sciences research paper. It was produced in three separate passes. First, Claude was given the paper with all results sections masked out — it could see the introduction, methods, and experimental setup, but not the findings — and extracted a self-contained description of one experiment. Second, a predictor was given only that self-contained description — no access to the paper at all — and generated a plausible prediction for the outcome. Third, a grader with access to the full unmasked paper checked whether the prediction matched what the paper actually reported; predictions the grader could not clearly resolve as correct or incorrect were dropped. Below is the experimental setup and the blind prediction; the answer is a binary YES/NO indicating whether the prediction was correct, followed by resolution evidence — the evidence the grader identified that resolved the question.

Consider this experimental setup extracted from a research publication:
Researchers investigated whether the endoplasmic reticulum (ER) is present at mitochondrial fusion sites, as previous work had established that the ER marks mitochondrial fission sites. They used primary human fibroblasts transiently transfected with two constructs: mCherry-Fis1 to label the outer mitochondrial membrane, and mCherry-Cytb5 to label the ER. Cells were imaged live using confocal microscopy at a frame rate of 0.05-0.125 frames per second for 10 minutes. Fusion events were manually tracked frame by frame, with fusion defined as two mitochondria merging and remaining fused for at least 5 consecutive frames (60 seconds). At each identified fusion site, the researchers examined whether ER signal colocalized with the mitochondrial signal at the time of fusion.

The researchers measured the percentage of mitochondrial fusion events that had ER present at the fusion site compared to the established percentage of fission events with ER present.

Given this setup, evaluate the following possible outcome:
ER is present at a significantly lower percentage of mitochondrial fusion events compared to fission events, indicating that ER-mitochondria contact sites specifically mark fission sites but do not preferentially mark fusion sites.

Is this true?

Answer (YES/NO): NO